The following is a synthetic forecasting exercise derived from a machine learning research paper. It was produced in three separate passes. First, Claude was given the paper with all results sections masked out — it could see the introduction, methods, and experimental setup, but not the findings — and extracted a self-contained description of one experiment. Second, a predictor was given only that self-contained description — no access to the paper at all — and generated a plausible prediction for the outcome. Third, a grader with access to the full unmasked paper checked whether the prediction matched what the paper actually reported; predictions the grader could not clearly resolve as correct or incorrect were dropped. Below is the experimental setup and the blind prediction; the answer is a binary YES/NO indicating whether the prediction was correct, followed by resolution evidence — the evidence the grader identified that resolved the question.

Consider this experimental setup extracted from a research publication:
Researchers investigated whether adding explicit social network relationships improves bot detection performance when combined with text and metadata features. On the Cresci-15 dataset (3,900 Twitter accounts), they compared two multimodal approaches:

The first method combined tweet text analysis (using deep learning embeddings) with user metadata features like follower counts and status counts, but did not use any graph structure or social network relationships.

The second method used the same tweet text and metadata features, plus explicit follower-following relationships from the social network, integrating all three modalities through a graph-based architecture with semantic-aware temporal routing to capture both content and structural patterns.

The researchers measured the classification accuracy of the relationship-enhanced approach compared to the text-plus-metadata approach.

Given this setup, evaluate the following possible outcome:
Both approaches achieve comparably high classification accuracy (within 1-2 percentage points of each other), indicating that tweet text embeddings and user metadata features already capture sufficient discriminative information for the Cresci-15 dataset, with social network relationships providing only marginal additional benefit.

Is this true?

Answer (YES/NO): YES